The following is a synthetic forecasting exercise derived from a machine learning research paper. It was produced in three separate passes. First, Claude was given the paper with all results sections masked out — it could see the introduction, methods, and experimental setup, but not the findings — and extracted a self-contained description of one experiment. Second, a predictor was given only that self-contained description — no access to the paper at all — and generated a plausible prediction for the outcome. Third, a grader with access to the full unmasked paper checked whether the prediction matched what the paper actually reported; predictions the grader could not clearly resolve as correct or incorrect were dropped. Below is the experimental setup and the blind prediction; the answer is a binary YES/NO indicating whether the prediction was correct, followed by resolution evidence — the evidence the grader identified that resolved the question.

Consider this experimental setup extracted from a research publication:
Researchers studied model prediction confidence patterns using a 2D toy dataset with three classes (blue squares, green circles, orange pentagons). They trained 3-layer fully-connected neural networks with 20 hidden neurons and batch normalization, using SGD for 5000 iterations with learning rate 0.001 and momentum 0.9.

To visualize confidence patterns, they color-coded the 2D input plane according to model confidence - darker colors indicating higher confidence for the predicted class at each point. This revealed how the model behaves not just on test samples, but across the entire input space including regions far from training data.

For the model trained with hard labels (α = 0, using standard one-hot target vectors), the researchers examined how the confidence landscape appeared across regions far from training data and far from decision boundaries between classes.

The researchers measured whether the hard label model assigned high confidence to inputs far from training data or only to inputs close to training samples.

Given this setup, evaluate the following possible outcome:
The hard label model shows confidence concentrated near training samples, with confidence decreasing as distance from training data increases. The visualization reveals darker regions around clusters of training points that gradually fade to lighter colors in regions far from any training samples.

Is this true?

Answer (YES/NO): NO